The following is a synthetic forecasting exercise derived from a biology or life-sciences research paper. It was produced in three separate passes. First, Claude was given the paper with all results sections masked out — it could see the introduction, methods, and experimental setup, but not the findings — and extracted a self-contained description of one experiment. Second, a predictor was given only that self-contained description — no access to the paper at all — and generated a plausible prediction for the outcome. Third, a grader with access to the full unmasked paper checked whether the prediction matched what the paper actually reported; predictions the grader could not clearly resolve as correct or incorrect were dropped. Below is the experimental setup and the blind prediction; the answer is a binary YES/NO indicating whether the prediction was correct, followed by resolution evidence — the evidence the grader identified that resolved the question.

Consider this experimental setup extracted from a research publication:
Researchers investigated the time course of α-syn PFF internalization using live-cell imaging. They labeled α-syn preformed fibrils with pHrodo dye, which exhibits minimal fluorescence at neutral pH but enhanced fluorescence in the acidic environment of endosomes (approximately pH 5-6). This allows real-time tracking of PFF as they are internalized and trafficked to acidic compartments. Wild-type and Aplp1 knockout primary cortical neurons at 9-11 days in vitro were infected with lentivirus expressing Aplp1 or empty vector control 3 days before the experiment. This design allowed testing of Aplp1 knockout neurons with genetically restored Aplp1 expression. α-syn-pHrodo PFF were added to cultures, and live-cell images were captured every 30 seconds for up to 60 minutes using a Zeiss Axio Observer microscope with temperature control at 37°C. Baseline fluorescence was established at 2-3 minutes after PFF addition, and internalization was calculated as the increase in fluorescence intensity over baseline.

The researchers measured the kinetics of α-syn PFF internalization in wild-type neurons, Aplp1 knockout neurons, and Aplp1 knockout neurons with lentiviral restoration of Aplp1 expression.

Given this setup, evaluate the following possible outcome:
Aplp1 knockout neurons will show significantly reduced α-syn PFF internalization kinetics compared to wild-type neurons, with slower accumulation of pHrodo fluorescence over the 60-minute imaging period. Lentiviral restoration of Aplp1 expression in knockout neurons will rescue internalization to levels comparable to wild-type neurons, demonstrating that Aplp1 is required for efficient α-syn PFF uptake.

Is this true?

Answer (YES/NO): YES